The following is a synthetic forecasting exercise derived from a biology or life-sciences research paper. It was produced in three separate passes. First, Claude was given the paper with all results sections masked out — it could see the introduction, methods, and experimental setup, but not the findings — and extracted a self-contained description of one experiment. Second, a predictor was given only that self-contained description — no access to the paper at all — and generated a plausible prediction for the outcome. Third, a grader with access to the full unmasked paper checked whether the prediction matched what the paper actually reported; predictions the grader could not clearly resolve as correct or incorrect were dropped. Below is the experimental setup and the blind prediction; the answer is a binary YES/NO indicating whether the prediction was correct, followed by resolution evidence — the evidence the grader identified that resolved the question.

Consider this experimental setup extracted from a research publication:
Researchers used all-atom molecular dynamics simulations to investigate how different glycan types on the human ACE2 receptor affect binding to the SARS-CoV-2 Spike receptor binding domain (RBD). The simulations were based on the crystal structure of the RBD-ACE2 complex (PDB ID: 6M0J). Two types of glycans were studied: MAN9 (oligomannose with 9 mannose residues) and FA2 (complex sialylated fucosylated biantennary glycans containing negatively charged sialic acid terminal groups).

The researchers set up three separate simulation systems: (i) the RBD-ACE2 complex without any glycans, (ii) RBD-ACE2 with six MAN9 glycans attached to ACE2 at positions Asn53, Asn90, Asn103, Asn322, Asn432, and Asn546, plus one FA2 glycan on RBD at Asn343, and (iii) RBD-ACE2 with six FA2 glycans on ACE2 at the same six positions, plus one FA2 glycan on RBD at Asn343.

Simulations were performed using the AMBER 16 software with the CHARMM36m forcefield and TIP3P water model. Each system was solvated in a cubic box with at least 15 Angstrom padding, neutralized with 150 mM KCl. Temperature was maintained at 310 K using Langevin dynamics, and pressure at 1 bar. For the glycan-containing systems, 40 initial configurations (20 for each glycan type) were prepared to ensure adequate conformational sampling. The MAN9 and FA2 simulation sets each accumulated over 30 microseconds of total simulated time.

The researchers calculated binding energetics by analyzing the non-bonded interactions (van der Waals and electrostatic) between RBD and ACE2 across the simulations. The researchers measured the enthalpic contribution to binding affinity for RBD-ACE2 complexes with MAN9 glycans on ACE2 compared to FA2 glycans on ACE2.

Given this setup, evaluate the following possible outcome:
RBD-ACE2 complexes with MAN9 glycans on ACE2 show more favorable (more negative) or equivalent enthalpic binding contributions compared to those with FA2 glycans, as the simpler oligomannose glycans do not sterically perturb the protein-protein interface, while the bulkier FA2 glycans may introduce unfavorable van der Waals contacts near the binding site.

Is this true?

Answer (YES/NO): NO